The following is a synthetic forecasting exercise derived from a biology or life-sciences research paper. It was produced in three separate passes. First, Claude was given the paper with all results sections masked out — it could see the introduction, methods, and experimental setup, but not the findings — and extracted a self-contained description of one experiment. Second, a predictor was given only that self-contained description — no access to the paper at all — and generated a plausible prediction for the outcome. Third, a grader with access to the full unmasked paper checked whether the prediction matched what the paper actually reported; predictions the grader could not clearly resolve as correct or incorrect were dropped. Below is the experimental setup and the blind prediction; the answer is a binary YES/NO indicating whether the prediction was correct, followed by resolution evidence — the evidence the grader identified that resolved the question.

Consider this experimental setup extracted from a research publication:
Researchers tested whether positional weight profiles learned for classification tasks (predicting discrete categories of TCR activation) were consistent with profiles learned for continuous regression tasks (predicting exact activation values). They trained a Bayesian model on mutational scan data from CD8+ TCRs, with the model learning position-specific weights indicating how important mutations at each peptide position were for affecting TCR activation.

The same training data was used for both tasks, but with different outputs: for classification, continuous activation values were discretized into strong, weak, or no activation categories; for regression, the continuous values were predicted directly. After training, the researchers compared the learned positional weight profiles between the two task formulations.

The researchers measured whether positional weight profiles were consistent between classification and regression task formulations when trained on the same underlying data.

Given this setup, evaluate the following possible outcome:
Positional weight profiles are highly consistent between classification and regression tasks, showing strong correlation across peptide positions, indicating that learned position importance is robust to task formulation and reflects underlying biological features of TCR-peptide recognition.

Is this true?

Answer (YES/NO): YES